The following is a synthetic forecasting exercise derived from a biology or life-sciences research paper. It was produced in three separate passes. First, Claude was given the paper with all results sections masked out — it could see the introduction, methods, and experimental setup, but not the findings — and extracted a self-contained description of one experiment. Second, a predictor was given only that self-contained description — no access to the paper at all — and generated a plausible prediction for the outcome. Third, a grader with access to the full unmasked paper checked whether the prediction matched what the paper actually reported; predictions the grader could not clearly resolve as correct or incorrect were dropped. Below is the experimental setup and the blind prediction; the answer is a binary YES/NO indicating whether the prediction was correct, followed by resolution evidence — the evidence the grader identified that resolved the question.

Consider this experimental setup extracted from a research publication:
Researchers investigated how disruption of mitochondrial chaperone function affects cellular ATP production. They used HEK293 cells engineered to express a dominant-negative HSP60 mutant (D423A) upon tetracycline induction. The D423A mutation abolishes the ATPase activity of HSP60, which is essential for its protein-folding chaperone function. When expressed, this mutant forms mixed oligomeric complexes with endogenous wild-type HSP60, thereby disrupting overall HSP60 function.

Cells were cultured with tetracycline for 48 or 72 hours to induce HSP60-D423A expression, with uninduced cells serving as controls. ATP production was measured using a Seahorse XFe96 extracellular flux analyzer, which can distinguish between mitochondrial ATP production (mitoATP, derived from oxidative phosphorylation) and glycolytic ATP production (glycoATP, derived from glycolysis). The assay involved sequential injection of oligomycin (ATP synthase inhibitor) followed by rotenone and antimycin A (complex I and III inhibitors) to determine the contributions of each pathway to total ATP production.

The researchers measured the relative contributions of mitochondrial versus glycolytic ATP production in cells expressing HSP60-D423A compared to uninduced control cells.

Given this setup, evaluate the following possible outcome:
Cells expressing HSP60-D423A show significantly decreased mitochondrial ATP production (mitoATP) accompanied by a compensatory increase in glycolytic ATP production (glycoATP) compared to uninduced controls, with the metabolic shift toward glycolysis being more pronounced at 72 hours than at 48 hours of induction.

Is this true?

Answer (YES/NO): NO